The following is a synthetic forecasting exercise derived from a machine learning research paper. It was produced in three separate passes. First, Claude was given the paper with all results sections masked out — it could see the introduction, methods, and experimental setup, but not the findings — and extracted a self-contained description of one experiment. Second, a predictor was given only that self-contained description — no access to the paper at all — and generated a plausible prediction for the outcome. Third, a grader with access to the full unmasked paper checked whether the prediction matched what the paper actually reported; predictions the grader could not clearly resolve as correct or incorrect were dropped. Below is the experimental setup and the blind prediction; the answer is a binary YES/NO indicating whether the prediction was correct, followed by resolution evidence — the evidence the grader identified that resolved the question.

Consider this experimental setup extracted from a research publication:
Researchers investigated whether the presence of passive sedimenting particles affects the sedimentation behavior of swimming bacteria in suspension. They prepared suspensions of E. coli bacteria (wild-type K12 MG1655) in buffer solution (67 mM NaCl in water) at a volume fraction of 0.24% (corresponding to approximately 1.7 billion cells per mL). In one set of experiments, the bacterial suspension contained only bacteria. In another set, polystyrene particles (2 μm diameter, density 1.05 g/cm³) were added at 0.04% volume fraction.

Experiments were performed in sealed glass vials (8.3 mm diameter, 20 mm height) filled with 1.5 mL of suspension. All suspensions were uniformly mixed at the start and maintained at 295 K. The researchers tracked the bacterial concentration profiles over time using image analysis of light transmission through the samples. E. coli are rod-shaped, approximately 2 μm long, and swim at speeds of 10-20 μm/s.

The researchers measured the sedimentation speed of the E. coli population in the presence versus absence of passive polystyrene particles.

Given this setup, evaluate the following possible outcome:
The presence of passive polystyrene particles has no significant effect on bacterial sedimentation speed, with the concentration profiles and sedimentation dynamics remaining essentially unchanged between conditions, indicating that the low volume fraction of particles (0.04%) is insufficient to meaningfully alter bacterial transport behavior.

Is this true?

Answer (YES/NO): YES